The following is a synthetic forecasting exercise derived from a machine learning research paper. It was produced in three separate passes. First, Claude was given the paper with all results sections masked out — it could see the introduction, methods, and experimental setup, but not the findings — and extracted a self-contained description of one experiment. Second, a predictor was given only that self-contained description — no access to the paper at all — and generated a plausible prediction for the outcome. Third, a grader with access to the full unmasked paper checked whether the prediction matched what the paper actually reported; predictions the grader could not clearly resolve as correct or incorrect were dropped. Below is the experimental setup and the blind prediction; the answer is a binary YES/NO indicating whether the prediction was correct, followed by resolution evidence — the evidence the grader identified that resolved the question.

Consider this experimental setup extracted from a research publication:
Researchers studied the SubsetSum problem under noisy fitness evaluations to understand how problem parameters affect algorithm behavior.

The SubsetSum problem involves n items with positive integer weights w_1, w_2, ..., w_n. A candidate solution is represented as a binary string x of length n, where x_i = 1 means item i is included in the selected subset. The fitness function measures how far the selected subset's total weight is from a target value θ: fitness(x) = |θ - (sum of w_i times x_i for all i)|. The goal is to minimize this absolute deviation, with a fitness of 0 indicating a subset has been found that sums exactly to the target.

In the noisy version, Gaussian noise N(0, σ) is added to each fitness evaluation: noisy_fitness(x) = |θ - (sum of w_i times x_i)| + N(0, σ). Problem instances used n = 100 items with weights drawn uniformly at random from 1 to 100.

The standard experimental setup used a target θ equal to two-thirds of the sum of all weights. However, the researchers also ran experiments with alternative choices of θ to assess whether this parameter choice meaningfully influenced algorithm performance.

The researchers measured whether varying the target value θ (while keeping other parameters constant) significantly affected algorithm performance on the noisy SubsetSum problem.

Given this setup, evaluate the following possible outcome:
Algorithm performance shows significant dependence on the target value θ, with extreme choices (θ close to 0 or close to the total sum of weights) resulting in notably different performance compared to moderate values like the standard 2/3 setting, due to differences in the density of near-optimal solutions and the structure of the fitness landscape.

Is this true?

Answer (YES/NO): NO